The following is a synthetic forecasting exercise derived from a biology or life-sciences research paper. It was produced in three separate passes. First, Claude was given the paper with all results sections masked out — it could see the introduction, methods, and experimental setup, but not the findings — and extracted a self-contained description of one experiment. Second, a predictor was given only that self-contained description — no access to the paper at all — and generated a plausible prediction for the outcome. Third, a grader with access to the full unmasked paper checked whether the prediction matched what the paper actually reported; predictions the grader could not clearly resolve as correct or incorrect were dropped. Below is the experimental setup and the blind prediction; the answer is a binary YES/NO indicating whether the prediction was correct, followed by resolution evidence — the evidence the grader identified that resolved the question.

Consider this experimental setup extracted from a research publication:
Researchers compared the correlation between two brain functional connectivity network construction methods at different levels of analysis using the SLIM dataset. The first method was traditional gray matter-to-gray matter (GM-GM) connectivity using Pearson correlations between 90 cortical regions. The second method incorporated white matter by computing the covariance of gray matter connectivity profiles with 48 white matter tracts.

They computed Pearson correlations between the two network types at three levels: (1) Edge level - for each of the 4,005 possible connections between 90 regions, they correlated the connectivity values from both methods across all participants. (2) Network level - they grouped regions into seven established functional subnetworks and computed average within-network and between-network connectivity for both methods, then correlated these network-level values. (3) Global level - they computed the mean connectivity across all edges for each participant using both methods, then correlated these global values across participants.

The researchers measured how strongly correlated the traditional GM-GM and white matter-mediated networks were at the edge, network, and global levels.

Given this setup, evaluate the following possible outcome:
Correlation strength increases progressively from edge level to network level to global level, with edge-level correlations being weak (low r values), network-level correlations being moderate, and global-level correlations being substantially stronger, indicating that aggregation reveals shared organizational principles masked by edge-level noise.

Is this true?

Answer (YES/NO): NO